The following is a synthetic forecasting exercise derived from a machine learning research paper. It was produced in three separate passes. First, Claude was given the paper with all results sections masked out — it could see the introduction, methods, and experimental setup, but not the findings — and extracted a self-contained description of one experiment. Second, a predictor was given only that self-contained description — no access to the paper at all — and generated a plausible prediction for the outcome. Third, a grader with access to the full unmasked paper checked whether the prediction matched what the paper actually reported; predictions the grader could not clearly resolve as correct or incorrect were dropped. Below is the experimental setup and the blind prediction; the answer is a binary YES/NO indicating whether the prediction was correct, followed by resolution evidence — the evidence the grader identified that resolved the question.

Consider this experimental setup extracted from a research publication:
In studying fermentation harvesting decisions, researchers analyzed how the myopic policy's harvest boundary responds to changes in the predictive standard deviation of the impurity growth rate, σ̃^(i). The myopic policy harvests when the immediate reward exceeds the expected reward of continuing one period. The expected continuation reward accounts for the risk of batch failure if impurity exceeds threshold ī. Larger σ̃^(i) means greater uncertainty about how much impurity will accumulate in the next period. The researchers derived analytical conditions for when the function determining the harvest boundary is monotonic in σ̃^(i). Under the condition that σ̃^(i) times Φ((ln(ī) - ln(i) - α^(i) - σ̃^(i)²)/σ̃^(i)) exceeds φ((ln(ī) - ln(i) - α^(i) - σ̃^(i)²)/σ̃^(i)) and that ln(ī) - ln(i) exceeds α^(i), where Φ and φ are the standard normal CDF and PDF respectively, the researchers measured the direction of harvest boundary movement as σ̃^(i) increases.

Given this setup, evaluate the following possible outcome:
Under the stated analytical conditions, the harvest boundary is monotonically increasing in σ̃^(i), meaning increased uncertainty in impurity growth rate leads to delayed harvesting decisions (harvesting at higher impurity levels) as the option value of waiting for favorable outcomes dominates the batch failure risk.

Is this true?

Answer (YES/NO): NO